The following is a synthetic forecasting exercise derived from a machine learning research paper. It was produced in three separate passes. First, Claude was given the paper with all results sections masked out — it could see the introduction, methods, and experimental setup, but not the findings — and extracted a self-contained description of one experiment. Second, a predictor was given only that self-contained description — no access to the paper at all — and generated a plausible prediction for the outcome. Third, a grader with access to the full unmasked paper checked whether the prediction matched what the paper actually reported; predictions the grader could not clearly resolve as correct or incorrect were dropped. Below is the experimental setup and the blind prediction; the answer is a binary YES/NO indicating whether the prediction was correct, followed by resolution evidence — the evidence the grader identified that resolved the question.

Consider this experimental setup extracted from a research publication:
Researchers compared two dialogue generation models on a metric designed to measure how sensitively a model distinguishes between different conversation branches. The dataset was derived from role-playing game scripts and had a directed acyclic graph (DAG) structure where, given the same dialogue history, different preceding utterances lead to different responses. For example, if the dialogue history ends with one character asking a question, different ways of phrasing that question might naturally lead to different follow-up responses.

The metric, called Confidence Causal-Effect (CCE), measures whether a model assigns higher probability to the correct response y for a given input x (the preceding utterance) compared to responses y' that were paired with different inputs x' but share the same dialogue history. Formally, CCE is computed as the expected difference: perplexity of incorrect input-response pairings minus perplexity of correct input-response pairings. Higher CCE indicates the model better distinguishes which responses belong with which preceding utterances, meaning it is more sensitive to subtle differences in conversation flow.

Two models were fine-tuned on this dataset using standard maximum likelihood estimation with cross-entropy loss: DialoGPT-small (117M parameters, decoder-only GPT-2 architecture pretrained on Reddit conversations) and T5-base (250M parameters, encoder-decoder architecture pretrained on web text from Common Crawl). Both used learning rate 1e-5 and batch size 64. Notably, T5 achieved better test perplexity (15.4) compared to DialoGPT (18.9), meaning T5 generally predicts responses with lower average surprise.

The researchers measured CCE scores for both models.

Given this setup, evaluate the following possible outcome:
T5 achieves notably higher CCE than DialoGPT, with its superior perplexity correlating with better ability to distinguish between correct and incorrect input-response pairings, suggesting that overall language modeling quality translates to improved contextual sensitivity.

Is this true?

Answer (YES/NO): NO